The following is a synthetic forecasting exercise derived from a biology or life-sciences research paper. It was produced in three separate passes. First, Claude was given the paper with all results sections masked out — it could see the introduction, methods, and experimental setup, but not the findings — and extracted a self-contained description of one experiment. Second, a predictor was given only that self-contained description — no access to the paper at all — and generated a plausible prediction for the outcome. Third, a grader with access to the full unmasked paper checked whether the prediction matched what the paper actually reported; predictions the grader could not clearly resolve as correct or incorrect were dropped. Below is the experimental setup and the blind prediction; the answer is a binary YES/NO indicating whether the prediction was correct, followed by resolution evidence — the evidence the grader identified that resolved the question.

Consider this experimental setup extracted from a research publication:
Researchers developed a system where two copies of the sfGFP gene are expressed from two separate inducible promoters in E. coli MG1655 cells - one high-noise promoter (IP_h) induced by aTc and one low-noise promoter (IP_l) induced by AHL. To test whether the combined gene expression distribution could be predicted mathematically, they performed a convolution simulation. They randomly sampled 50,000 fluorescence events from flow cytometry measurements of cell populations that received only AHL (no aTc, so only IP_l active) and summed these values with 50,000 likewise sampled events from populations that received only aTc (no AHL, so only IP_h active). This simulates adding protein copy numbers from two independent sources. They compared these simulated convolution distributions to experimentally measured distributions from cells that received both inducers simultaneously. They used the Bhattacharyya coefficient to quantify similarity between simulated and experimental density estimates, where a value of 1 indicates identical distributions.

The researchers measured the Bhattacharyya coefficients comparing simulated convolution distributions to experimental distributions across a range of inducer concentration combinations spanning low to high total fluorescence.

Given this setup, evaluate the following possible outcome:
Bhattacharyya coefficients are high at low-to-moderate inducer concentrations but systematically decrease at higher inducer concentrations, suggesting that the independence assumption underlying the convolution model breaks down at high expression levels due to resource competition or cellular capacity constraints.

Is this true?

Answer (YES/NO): NO